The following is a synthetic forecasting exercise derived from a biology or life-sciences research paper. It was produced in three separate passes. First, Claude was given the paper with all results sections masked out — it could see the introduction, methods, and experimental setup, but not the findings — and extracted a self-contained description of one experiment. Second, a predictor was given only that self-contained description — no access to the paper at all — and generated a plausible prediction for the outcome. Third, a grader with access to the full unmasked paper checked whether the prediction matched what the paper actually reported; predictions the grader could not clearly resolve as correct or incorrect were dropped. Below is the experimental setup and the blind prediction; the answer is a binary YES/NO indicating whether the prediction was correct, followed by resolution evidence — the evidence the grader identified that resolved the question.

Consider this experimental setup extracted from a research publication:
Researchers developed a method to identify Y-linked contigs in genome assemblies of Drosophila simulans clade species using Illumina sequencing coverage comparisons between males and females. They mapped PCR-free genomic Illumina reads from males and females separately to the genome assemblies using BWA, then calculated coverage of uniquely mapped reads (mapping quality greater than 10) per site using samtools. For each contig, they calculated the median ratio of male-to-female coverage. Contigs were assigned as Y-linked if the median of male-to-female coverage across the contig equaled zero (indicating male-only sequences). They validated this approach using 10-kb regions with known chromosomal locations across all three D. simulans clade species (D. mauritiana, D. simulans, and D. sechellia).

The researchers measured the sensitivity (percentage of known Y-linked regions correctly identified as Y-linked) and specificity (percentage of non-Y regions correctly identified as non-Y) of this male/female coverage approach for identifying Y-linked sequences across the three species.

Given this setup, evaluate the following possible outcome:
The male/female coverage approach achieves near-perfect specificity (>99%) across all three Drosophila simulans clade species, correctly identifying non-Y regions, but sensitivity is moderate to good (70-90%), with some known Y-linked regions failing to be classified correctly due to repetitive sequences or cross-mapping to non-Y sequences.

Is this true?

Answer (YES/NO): NO